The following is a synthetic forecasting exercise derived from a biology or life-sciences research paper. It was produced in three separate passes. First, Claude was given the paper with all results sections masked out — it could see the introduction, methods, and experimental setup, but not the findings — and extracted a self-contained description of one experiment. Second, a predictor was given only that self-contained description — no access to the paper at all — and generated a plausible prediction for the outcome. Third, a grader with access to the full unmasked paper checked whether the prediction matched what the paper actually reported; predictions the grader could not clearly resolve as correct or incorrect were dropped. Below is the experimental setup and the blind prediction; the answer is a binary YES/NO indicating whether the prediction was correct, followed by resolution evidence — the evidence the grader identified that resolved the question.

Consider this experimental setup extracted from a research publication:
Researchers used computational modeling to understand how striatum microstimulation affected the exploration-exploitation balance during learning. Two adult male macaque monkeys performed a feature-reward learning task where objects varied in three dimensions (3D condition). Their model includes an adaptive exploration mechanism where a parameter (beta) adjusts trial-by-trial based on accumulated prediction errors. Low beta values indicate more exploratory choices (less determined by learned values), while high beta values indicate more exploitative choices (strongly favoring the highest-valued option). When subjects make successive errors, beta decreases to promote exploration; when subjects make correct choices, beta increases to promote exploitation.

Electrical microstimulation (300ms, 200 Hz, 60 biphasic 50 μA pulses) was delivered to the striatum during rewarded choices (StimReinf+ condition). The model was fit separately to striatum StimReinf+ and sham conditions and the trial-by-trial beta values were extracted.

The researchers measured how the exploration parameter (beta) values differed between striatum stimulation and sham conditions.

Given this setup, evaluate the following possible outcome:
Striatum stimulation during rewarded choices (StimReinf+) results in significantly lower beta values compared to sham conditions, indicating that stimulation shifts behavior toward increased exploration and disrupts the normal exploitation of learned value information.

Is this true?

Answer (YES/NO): NO